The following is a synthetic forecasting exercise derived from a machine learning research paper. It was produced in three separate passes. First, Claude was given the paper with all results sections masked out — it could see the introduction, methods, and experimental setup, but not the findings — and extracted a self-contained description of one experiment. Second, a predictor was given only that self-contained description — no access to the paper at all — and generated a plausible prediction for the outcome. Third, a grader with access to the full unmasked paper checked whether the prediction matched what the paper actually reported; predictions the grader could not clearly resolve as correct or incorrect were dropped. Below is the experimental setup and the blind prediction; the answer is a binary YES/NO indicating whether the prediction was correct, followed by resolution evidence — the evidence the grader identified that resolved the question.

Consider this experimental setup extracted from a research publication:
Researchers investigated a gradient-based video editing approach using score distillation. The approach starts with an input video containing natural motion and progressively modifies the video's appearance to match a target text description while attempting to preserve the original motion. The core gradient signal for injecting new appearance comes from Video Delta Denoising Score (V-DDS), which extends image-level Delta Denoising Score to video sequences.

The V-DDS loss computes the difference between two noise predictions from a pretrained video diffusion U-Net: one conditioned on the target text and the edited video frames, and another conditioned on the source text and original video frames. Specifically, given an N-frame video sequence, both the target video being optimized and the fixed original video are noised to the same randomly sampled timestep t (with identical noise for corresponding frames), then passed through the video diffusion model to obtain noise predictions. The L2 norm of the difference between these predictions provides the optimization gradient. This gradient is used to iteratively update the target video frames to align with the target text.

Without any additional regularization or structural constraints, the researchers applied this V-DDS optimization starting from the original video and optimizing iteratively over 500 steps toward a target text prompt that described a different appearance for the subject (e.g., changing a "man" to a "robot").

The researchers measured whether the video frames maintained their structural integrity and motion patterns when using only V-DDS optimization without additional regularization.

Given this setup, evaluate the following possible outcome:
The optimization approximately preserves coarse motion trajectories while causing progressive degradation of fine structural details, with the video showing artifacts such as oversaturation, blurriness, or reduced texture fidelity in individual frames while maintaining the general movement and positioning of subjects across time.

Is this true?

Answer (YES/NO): NO